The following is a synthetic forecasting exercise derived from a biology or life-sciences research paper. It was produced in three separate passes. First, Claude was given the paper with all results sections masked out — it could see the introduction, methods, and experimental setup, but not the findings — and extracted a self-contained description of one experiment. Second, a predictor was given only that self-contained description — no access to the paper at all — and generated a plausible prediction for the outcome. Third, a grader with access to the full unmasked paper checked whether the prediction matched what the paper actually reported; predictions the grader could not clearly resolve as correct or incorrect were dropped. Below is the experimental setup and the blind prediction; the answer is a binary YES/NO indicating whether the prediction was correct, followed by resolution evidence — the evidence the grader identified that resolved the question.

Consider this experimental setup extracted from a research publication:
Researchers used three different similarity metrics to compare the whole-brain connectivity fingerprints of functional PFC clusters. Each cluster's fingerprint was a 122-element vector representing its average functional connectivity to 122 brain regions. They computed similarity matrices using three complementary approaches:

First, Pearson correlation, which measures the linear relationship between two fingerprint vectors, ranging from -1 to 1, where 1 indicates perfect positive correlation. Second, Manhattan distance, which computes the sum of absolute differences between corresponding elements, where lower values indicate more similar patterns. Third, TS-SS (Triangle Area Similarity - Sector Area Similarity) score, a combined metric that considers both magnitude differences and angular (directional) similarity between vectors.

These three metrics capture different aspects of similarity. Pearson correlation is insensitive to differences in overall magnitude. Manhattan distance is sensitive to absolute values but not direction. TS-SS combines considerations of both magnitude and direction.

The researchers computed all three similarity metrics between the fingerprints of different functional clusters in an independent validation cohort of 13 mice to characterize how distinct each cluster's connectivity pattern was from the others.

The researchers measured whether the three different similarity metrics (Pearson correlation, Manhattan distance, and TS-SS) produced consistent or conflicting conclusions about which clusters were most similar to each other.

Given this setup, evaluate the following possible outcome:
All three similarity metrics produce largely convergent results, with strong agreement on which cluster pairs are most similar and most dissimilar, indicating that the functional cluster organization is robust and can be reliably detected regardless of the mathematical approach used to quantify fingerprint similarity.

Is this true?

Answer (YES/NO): YES